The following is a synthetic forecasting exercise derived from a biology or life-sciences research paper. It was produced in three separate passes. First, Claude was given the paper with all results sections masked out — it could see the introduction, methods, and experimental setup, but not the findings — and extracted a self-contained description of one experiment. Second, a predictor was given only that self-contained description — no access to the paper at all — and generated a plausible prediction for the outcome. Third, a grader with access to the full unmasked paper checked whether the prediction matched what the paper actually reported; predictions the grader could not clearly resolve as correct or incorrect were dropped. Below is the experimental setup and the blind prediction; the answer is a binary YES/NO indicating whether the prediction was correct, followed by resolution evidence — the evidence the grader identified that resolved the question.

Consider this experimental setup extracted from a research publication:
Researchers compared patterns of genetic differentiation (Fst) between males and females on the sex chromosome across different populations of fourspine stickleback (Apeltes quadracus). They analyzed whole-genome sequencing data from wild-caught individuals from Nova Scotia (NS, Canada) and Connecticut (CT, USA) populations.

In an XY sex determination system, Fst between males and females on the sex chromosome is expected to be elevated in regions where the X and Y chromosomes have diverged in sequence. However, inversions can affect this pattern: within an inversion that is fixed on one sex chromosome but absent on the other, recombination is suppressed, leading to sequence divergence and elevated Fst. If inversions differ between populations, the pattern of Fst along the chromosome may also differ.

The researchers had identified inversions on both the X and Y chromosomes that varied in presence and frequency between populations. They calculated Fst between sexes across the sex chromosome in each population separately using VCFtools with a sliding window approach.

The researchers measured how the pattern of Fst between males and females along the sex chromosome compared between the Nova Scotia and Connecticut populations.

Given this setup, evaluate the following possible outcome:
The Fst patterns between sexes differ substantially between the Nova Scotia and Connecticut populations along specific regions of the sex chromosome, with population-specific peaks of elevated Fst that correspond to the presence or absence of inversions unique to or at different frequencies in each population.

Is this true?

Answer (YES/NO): YES